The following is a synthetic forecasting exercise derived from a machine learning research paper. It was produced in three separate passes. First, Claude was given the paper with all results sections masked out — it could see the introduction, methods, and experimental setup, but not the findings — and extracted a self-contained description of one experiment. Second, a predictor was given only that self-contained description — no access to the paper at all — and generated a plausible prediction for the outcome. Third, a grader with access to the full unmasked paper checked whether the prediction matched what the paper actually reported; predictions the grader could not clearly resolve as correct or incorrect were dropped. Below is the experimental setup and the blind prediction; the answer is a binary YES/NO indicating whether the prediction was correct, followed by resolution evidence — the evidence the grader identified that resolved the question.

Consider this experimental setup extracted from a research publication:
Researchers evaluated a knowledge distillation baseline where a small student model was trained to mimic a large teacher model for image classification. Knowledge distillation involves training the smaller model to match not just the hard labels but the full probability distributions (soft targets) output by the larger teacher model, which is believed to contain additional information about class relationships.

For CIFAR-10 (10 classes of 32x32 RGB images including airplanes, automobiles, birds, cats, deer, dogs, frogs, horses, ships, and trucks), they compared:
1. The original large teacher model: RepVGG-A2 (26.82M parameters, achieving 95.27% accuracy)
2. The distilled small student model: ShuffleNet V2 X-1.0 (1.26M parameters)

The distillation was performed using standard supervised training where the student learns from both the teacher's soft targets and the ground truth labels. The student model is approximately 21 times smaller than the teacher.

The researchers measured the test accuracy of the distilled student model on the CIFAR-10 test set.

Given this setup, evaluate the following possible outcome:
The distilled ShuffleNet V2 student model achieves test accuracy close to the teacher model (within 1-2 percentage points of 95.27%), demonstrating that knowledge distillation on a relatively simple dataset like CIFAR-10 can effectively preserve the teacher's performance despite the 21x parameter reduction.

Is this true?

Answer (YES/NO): NO